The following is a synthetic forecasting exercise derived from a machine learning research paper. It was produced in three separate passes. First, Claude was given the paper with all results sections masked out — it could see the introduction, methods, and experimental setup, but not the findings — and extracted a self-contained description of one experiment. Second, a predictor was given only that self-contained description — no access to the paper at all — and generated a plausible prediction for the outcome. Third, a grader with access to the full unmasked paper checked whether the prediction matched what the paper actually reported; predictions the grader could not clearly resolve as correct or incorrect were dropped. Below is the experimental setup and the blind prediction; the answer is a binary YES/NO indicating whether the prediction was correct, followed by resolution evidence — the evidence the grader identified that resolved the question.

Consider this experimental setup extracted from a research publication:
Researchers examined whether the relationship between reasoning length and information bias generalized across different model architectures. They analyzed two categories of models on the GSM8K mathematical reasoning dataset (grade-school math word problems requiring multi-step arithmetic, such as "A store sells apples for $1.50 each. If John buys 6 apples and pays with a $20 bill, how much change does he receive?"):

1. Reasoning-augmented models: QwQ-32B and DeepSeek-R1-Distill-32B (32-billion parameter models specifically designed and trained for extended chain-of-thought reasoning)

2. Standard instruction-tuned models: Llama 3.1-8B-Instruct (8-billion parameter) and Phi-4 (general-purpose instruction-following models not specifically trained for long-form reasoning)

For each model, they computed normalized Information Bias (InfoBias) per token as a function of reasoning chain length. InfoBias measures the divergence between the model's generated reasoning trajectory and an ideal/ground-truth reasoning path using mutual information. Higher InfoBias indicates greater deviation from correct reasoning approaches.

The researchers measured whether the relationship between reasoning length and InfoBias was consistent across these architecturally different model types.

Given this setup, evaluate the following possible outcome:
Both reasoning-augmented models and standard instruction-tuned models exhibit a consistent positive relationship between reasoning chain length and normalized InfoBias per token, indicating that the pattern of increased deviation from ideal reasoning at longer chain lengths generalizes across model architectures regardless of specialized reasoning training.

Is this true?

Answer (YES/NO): YES